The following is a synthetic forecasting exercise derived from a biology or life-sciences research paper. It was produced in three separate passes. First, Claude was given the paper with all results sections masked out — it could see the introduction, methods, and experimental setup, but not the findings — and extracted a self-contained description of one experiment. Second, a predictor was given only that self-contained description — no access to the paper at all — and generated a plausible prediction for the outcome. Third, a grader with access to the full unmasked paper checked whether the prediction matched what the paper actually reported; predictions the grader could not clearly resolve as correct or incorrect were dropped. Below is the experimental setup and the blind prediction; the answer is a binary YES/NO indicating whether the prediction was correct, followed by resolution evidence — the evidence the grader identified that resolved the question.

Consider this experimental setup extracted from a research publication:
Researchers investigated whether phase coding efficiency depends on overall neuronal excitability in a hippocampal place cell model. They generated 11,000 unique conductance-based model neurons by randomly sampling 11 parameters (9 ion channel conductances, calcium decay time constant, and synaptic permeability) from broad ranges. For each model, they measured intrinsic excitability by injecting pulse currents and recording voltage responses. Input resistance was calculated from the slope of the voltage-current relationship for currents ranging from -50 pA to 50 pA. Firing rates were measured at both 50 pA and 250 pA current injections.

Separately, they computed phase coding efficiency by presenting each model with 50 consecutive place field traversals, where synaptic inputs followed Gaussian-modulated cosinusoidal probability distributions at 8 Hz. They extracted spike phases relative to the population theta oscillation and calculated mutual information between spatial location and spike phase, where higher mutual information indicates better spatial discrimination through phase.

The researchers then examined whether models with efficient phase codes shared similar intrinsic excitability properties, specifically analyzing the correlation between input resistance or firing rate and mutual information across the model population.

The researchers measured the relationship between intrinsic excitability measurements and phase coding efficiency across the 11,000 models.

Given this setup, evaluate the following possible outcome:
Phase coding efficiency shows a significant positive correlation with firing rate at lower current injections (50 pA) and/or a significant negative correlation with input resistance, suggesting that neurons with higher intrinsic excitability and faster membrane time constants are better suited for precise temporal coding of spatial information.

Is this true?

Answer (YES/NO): NO